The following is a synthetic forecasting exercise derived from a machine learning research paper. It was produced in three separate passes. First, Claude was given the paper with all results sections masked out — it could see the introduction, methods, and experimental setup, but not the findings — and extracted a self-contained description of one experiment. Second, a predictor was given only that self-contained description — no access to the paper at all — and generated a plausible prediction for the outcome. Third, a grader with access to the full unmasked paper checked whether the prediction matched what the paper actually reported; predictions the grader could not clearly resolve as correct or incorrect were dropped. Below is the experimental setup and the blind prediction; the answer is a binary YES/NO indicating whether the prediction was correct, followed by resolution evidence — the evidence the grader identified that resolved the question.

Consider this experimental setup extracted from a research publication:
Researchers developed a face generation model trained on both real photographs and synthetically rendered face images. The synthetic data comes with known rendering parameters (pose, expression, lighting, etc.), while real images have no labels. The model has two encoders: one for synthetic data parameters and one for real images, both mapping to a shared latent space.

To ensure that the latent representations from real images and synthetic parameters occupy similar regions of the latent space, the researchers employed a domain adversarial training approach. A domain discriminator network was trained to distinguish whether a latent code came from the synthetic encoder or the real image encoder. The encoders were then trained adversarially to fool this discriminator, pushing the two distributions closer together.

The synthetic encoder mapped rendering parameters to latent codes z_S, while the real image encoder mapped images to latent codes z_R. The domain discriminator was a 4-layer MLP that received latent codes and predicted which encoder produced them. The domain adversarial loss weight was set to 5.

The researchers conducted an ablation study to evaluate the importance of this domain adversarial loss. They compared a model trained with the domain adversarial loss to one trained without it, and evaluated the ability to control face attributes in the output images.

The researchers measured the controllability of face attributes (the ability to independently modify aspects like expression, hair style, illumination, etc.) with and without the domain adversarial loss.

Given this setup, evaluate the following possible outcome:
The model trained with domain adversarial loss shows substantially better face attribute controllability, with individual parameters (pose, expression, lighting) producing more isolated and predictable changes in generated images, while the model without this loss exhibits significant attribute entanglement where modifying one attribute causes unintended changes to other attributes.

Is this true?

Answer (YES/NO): NO